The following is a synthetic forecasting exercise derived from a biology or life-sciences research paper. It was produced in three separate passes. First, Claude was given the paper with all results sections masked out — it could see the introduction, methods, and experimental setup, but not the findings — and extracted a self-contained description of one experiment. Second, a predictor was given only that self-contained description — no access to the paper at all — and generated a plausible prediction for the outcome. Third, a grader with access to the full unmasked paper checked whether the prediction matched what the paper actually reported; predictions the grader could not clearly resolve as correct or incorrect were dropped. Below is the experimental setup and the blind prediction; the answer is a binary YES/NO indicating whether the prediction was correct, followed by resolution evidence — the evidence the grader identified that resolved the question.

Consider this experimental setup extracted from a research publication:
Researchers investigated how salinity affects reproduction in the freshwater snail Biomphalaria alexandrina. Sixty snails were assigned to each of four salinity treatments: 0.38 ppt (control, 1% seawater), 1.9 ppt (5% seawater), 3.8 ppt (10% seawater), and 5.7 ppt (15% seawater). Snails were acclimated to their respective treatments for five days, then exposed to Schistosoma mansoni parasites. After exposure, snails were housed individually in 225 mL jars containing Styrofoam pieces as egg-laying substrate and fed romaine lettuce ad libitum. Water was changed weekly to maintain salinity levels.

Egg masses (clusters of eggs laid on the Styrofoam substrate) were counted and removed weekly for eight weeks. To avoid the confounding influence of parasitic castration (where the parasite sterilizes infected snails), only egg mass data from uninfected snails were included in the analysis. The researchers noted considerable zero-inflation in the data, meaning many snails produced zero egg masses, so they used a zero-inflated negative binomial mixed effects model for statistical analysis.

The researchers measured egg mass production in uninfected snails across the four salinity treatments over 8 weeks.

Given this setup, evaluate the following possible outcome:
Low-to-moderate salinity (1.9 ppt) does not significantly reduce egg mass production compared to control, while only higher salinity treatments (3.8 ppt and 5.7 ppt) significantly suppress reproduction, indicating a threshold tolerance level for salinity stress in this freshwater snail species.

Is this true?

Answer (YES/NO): YES